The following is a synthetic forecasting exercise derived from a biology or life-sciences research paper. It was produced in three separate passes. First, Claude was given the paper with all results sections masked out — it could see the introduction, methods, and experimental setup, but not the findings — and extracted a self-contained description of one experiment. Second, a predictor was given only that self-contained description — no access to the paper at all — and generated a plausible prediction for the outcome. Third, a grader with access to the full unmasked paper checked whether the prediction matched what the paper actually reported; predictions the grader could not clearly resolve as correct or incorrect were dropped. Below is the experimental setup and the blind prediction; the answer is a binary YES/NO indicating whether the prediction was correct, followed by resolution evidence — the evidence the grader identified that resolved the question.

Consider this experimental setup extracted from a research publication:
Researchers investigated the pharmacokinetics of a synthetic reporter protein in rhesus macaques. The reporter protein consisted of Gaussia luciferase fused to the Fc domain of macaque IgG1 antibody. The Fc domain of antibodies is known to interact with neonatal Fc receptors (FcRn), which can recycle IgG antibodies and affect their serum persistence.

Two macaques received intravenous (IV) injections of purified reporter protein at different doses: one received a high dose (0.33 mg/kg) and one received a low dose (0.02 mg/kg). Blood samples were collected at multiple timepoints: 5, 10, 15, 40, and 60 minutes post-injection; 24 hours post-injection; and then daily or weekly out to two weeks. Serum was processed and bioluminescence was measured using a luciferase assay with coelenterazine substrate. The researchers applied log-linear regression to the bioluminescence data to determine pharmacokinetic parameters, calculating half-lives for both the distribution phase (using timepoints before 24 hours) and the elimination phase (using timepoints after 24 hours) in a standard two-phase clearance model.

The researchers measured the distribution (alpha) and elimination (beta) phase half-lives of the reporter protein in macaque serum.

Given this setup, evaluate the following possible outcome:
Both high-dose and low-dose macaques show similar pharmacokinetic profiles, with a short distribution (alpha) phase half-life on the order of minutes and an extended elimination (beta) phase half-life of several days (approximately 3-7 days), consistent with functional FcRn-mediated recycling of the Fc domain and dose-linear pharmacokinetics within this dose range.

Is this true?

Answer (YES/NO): NO